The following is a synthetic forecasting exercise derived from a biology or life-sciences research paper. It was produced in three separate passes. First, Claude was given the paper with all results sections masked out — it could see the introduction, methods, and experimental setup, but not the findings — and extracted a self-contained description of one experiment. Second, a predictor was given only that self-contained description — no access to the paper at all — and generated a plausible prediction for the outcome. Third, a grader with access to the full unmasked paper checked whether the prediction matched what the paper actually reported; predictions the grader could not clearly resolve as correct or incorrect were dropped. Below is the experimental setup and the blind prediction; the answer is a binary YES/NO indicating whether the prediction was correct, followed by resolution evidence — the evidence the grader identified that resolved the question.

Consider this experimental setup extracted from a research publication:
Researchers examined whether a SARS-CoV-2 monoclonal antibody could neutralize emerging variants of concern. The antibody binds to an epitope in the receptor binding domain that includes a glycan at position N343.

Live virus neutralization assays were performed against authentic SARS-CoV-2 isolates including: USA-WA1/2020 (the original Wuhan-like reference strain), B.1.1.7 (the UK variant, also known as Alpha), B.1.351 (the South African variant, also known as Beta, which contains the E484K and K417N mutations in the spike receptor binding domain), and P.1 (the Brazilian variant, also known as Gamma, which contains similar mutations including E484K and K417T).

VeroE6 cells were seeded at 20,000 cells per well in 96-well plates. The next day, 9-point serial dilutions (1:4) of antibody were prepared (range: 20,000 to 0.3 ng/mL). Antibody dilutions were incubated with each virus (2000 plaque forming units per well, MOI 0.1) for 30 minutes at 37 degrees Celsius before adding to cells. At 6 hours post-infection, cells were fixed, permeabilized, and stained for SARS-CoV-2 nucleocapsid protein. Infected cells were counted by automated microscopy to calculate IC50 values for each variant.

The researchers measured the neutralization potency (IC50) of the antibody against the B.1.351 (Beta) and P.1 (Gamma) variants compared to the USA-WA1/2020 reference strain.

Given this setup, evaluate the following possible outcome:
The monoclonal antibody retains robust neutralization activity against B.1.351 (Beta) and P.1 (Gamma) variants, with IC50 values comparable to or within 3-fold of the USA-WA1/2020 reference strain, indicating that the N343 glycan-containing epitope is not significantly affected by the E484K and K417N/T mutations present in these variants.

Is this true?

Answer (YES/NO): YES